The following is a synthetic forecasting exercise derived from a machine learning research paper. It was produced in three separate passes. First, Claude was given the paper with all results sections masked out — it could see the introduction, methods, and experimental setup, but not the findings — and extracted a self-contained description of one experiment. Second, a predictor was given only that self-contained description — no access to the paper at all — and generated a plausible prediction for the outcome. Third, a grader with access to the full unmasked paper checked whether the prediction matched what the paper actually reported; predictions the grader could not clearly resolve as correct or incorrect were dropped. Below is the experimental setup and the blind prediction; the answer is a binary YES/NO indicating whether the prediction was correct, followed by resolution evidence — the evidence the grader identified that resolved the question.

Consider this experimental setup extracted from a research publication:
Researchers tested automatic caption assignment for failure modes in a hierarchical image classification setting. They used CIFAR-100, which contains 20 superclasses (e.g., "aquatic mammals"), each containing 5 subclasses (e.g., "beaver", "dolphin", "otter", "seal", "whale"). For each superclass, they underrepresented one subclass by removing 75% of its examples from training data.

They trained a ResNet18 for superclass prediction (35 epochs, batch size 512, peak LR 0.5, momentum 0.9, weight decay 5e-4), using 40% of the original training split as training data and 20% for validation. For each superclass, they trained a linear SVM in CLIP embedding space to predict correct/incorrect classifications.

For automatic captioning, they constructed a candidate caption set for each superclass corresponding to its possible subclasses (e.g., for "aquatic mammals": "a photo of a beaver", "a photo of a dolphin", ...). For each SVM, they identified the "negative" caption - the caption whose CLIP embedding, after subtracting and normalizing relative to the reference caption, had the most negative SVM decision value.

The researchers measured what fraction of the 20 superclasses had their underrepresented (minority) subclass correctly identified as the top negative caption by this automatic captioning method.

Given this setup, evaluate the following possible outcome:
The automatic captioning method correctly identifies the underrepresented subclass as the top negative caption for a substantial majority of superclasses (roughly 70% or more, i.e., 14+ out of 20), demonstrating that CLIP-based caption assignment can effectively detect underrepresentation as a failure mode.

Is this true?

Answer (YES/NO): YES